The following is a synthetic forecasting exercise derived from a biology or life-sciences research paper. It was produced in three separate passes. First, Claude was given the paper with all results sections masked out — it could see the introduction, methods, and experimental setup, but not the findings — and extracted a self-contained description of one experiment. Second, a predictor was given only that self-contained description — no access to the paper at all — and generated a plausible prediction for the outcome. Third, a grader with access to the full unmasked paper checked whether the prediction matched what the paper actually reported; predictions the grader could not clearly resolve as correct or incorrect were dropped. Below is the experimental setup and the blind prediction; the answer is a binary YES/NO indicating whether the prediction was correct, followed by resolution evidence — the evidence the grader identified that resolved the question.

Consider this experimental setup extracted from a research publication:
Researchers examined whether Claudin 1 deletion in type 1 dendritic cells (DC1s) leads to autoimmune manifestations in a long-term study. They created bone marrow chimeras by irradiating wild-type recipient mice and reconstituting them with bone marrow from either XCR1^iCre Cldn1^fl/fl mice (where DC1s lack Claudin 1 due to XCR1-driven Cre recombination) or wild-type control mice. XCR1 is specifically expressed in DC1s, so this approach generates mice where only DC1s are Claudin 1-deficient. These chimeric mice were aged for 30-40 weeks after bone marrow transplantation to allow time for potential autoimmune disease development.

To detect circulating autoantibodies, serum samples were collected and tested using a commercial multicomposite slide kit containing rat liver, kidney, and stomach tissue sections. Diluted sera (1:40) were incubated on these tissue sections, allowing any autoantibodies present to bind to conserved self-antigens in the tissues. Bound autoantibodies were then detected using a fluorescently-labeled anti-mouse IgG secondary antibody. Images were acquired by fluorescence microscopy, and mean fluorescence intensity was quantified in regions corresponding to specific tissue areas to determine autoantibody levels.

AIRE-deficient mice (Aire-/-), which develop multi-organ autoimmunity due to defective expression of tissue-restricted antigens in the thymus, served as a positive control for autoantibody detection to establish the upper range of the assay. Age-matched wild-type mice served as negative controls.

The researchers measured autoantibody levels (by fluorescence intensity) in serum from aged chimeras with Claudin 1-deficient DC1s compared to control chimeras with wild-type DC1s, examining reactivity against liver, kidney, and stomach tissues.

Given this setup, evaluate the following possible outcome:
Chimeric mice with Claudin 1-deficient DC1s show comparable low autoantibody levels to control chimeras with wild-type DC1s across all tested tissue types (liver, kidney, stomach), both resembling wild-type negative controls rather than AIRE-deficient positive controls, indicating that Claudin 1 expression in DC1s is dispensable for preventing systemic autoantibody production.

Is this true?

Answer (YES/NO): NO